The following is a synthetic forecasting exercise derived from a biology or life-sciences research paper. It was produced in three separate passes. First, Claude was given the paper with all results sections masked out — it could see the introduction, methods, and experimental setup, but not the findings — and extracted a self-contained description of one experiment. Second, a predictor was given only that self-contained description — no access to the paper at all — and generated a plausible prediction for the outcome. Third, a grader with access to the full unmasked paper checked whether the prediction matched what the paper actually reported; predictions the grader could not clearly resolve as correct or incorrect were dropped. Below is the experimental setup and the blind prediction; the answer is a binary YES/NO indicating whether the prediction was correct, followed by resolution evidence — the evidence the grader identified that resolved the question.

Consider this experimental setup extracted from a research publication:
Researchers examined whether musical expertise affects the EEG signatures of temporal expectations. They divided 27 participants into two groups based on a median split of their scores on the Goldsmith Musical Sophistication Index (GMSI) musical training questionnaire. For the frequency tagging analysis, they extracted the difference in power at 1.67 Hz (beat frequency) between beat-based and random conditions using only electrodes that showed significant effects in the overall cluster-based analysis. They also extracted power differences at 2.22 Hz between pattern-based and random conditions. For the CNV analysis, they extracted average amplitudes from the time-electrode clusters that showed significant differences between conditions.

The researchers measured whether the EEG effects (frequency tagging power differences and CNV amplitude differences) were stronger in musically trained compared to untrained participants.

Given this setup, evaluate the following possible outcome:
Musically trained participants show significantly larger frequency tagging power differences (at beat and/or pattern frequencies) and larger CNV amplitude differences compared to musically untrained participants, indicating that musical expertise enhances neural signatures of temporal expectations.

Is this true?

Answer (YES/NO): NO